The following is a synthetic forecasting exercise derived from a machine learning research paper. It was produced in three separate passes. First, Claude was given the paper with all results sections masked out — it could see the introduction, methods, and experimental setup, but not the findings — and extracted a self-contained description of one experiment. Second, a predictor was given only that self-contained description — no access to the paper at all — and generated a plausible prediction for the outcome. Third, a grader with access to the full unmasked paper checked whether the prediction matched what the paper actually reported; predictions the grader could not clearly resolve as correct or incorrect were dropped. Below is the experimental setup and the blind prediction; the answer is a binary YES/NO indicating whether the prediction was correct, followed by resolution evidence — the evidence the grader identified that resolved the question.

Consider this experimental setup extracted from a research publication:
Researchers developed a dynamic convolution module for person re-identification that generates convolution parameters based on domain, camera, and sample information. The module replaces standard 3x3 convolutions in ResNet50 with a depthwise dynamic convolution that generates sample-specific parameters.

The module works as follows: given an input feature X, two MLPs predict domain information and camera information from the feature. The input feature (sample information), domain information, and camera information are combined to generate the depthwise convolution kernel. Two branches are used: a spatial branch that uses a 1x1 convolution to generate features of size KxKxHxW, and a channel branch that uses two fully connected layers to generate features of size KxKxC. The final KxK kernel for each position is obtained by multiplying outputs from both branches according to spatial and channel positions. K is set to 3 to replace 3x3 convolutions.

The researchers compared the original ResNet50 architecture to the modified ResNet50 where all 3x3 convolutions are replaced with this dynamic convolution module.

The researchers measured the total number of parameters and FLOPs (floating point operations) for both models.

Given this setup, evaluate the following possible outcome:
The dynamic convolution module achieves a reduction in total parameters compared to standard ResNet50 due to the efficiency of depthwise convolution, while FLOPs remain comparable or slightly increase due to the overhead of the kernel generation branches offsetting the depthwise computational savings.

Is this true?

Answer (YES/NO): NO